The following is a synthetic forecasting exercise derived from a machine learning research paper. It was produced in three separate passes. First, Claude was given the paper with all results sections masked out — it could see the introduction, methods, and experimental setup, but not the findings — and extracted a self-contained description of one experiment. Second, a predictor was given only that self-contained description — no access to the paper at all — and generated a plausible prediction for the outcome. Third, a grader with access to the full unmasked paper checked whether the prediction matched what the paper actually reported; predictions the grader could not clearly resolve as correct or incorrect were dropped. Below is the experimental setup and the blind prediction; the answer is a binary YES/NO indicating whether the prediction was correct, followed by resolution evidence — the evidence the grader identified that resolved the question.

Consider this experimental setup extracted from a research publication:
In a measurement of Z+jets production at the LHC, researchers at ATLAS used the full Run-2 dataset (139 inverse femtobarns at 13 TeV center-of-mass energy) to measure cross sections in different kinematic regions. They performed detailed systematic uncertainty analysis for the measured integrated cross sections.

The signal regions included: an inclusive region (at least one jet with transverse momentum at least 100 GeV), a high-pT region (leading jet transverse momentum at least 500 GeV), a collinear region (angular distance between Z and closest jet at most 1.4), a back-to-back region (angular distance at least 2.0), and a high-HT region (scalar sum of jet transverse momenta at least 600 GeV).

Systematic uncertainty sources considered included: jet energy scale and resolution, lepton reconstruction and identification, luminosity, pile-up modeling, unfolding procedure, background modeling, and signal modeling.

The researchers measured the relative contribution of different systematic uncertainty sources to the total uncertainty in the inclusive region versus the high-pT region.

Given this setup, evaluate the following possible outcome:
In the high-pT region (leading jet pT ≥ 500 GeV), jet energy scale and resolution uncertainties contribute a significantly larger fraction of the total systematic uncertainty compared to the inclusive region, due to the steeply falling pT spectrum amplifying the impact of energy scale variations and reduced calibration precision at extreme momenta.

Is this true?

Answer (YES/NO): NO